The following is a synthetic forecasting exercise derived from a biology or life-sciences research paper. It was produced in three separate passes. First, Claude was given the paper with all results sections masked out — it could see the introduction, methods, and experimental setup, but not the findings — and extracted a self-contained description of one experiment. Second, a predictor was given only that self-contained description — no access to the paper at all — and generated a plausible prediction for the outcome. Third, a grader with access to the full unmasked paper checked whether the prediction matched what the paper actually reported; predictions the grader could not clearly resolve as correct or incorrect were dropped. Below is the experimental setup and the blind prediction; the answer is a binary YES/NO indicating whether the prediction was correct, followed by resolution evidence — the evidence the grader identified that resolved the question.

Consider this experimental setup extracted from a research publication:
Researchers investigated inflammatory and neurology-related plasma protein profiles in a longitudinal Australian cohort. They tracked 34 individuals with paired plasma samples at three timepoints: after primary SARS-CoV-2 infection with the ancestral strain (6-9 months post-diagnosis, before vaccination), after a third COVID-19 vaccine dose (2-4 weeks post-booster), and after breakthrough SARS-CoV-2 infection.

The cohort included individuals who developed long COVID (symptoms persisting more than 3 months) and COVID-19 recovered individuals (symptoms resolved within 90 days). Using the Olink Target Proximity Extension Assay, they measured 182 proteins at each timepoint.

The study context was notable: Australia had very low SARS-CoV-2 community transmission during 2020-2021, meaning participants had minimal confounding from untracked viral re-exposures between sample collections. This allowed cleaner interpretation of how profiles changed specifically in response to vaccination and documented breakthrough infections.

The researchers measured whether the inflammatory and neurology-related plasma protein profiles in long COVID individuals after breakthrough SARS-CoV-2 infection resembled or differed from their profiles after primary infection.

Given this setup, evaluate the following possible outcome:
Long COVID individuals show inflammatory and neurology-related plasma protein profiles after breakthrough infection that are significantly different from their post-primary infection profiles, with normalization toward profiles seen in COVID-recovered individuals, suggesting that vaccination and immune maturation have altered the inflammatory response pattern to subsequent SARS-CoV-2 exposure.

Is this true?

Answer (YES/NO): YES